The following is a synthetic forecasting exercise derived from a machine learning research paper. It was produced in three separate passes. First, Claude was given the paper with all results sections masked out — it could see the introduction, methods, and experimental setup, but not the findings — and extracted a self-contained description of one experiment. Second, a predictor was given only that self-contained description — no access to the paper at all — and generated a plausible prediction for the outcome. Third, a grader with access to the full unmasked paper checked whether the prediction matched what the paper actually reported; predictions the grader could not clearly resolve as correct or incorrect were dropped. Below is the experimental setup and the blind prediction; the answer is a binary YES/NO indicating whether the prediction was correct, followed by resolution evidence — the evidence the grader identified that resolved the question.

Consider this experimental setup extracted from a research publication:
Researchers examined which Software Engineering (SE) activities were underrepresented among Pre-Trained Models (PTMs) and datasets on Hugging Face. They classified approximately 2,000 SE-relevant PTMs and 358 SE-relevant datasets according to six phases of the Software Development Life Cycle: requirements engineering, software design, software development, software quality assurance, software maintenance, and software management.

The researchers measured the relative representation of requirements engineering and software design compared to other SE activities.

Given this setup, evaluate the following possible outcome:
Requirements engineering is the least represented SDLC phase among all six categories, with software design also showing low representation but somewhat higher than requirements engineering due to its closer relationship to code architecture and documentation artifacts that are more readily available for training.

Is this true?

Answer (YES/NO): NO